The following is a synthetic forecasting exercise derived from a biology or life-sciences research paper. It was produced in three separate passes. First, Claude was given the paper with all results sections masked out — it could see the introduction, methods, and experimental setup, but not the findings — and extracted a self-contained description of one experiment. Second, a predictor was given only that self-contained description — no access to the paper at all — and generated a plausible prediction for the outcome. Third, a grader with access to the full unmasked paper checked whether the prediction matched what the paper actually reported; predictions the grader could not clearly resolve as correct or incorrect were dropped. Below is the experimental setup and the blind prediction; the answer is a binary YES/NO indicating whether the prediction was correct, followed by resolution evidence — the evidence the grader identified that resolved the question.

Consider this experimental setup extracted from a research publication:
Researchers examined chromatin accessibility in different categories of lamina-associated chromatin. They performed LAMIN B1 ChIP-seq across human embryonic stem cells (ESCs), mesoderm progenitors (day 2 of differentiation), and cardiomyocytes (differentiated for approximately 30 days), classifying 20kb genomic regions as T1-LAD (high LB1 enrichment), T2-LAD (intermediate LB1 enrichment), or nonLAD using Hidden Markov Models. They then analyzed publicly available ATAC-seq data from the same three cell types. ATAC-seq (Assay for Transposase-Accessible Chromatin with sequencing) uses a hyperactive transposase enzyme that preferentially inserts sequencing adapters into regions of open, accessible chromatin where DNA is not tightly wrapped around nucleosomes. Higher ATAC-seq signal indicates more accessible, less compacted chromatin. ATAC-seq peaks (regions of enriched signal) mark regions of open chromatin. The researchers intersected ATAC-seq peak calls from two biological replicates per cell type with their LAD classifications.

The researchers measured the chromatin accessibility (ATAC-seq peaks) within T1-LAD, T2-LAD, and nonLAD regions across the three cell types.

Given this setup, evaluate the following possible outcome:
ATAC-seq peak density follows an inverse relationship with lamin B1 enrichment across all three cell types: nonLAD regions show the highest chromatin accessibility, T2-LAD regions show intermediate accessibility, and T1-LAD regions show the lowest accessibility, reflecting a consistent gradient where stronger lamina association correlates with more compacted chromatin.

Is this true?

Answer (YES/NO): YES